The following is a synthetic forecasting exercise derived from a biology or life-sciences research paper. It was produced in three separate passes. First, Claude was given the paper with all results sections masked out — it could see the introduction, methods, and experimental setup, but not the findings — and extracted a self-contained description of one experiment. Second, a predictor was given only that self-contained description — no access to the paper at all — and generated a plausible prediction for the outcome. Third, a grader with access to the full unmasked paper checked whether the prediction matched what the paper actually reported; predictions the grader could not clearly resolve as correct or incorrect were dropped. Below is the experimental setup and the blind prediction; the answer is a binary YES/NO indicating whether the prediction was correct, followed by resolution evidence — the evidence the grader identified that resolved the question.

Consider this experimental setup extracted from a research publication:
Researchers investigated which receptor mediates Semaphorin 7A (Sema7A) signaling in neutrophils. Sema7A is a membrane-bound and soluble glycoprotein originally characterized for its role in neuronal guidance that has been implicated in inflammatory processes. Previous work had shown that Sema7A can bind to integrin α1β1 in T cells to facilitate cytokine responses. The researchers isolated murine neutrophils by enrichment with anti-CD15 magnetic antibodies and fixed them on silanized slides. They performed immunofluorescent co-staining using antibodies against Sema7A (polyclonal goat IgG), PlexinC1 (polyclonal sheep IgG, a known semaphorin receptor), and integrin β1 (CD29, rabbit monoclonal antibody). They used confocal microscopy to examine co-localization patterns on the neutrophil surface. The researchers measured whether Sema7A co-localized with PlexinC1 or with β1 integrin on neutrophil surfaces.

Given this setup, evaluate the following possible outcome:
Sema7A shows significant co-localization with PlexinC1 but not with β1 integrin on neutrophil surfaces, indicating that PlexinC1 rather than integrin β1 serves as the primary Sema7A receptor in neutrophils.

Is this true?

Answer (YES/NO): YES